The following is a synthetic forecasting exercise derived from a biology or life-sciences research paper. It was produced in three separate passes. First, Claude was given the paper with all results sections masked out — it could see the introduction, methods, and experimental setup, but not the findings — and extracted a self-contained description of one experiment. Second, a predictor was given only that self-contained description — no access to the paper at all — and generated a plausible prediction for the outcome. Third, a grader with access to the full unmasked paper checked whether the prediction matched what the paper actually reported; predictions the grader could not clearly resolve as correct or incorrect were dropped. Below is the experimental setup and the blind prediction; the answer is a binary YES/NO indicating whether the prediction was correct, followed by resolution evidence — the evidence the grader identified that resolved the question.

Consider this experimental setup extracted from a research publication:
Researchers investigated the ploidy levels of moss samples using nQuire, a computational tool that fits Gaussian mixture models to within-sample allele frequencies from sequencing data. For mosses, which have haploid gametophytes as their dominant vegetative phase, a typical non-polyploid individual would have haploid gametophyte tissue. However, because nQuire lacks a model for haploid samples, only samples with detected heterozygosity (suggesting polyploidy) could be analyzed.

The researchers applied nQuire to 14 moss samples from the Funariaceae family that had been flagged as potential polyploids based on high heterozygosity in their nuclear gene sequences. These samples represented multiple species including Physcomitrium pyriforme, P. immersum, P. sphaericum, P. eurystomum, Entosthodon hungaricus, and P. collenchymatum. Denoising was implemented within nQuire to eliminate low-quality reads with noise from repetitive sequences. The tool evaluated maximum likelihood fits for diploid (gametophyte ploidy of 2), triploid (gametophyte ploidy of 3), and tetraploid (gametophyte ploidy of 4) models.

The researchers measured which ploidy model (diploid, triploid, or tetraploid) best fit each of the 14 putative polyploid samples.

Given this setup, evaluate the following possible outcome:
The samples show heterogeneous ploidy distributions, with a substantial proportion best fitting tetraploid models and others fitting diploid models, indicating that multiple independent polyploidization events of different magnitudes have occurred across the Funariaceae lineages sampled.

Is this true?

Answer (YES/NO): NO